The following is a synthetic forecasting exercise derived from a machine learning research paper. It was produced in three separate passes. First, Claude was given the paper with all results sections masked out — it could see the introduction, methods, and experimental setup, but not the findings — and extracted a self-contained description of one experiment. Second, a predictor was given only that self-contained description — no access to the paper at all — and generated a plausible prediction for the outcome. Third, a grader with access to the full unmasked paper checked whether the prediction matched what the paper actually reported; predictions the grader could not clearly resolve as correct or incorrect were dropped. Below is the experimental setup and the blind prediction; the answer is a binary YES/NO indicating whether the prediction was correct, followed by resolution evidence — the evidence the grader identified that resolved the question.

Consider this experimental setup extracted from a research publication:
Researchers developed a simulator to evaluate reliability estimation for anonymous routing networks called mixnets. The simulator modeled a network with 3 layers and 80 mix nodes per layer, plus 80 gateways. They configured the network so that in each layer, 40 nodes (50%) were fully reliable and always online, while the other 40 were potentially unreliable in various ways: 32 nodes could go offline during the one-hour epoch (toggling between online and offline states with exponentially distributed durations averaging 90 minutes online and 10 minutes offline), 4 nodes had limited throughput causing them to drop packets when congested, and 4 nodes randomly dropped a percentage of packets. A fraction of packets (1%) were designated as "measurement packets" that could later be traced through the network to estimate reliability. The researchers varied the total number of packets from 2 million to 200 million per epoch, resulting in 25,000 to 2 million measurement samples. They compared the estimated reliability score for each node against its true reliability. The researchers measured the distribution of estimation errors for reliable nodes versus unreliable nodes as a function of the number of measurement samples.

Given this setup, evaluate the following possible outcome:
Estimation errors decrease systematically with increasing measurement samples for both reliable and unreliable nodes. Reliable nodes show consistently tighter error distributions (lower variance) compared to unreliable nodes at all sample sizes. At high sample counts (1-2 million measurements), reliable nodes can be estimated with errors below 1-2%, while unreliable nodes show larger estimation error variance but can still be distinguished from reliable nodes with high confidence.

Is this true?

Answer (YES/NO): YES